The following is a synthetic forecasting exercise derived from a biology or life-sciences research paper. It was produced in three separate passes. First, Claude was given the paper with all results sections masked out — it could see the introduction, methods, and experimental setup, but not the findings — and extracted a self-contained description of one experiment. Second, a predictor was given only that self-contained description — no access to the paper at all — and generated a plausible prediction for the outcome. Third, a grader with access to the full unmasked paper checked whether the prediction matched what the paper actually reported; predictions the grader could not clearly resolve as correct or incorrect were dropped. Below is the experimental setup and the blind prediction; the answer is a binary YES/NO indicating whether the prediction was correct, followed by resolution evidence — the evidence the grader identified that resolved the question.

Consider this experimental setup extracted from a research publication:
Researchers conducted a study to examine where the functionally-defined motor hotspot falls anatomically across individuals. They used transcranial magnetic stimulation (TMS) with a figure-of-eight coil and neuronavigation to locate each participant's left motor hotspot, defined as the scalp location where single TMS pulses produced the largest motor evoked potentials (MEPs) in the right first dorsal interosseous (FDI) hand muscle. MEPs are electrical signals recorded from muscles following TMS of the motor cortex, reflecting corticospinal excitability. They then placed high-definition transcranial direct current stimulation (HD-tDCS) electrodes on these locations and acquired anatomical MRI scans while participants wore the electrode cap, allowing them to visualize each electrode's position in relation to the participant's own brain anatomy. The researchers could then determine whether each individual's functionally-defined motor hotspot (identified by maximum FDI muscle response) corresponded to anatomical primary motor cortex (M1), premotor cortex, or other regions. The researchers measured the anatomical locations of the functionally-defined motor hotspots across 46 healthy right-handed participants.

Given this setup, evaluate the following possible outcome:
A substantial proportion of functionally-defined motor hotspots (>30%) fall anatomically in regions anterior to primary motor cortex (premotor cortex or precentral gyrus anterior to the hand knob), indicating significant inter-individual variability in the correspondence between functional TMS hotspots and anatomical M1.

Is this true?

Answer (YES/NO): YES